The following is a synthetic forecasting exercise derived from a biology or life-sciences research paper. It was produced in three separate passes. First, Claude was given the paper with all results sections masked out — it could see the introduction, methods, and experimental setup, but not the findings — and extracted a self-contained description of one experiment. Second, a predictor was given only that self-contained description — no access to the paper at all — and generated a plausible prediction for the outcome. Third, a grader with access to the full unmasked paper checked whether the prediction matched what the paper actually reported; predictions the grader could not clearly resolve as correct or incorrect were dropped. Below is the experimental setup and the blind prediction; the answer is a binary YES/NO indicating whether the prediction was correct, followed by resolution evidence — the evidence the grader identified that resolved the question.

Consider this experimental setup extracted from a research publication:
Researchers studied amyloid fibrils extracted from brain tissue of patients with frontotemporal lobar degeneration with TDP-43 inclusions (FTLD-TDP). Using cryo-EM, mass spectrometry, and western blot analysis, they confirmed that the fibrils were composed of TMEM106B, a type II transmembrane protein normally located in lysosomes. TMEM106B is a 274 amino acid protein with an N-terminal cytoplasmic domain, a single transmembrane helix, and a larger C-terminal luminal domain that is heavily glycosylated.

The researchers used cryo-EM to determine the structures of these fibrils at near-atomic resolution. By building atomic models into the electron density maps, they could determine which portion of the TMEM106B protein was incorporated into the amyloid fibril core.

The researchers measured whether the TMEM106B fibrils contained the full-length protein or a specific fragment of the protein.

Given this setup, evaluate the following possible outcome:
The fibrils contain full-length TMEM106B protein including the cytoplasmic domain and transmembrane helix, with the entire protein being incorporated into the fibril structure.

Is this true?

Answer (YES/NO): NO